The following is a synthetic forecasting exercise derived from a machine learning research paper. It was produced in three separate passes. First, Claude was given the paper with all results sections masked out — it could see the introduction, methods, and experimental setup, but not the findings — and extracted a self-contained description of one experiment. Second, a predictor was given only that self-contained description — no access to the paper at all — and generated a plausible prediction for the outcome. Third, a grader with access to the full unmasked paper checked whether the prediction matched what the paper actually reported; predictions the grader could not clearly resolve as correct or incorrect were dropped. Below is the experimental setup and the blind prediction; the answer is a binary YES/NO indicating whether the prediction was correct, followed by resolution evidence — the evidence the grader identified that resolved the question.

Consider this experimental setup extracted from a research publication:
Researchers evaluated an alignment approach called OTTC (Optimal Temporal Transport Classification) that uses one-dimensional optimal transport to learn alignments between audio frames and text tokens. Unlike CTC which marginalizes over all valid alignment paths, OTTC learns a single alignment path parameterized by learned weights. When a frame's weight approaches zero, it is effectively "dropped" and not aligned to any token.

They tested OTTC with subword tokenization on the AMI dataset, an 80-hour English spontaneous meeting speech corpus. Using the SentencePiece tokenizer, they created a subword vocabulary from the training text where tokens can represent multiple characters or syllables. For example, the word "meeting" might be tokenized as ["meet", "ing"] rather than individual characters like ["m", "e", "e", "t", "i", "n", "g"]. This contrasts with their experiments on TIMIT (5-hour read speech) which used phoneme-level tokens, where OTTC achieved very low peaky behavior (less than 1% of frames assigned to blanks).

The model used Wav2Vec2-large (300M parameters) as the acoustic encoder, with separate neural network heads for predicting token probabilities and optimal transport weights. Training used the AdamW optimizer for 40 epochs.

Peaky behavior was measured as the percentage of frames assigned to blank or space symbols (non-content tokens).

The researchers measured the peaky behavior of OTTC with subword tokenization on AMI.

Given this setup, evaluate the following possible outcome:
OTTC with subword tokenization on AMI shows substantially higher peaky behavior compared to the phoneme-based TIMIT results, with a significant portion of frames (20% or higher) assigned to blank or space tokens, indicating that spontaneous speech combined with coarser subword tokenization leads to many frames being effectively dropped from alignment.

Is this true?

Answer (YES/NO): YES